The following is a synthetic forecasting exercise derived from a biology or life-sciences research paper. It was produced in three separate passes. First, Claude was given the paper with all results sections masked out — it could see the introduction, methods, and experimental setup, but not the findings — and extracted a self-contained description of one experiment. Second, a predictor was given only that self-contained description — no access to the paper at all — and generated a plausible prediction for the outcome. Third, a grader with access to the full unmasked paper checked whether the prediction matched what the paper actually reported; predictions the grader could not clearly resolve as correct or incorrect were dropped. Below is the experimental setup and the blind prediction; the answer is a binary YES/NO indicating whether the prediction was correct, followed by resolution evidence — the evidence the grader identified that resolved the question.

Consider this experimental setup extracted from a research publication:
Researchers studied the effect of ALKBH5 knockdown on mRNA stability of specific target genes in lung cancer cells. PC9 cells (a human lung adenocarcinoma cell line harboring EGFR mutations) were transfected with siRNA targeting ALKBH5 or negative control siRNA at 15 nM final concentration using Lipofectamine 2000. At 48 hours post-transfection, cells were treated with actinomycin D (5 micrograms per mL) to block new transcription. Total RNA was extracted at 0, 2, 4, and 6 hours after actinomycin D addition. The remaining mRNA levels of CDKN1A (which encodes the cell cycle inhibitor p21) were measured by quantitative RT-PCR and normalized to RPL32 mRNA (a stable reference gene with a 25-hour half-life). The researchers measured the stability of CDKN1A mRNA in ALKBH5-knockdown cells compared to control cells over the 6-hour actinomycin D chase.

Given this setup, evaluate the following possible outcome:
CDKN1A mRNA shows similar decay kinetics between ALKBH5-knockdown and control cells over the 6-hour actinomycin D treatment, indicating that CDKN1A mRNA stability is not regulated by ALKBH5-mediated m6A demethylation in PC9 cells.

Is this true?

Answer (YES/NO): NO